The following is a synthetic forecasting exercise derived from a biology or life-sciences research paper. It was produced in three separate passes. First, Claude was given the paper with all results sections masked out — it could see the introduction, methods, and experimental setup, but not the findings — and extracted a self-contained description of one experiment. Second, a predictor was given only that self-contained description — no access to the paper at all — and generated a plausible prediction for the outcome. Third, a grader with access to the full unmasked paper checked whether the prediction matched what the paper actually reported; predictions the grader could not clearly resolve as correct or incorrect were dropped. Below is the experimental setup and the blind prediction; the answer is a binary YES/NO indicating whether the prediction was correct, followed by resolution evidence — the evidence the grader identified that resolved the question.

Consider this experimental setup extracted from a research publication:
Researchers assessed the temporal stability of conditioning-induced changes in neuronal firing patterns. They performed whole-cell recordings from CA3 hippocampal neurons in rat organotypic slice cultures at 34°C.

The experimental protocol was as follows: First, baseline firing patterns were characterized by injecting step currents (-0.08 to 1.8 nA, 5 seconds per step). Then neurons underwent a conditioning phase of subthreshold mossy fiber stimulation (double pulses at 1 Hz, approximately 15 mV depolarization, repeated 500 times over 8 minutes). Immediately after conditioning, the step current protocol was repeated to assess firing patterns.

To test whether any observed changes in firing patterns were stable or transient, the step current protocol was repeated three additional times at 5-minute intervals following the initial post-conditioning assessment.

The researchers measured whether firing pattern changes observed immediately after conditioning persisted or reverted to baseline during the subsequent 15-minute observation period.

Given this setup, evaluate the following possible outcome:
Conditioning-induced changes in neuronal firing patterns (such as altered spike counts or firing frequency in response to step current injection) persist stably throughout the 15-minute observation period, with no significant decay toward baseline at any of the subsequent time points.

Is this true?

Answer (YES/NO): YES